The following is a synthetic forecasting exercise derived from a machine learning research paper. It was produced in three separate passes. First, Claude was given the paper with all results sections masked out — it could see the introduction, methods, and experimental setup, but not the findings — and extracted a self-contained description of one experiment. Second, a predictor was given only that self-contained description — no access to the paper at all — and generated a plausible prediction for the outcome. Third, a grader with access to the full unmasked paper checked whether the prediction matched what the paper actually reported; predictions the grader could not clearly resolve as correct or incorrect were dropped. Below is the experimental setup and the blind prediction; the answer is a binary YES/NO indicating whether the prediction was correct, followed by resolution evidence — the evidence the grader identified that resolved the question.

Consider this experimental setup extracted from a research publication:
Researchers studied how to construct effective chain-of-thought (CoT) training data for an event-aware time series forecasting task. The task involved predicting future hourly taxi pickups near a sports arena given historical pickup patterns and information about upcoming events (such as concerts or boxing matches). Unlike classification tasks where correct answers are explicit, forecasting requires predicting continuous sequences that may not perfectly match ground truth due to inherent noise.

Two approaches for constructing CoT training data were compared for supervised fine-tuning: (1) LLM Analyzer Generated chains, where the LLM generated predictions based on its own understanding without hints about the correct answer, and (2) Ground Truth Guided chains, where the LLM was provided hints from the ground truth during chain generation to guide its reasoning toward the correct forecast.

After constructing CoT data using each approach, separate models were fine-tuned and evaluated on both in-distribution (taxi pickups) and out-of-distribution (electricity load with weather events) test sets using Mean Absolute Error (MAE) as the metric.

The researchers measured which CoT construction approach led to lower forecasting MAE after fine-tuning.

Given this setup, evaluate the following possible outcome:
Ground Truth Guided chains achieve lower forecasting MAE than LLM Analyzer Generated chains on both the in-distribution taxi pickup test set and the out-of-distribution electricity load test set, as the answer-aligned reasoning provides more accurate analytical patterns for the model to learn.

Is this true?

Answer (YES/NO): NO